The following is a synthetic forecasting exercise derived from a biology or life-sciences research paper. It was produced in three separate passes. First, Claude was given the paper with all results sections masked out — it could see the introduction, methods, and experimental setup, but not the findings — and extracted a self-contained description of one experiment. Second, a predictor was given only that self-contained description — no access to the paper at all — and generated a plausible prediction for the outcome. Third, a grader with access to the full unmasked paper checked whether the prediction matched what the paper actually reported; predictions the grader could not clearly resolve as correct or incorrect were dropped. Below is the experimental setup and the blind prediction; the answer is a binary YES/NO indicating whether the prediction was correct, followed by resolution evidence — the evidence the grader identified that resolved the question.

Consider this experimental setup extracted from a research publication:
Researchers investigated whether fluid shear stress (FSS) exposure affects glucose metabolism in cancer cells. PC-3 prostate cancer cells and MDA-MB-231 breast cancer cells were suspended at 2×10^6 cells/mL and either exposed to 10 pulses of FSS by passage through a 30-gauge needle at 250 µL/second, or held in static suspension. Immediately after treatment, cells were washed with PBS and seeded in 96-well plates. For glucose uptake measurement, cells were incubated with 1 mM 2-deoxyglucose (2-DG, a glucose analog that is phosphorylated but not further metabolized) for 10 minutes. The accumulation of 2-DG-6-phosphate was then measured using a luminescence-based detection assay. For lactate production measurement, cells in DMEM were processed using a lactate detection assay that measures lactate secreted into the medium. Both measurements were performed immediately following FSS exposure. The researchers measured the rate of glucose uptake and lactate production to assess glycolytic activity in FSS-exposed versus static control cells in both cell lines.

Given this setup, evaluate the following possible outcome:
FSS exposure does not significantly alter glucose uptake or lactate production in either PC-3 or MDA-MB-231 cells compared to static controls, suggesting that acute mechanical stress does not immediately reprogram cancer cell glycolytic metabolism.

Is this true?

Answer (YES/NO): YES